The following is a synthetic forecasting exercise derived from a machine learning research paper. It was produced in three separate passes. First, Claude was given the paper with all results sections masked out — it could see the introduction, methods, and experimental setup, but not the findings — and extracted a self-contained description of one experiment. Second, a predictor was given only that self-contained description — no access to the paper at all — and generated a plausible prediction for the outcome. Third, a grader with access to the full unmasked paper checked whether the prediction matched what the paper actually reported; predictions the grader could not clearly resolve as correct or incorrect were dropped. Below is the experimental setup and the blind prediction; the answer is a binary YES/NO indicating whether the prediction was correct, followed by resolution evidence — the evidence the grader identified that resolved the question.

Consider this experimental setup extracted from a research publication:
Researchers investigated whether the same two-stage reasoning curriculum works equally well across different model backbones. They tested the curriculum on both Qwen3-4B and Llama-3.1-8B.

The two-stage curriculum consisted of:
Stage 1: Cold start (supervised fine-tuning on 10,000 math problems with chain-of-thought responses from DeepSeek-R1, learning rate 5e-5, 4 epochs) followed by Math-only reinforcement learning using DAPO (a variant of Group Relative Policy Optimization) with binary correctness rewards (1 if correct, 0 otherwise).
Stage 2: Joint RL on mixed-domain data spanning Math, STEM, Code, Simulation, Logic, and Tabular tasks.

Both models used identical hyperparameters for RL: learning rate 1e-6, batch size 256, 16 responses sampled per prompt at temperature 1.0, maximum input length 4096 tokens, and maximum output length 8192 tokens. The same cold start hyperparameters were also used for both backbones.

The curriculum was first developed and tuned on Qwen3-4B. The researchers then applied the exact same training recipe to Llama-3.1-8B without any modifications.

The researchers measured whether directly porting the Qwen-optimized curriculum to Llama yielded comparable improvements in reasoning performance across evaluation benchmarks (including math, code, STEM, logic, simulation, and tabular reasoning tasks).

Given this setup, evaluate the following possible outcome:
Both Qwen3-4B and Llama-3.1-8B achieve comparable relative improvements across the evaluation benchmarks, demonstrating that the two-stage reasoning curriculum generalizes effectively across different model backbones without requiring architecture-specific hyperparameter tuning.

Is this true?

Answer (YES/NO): NO